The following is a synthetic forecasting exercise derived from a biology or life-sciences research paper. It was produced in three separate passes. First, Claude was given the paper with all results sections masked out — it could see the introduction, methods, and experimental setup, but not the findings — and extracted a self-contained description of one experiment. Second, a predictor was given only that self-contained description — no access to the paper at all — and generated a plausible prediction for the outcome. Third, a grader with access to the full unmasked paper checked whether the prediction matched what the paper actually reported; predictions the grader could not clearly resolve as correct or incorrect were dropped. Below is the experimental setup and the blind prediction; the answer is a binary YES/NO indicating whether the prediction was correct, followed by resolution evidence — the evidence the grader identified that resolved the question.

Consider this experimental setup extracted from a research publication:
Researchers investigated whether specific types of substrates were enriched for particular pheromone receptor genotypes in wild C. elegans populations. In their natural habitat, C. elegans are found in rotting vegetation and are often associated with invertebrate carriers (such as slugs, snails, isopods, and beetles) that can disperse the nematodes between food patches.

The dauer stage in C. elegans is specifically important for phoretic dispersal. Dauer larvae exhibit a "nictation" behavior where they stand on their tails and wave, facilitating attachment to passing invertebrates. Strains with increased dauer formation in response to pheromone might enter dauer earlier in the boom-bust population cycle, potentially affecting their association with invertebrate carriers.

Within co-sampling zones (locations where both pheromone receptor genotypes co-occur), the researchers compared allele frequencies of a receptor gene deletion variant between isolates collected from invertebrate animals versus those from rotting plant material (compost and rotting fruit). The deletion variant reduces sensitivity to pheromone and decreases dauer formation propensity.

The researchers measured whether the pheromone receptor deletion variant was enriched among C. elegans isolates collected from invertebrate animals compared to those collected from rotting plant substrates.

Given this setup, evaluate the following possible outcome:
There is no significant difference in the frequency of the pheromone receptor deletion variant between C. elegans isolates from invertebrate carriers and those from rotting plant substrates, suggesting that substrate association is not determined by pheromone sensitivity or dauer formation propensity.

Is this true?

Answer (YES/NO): NO